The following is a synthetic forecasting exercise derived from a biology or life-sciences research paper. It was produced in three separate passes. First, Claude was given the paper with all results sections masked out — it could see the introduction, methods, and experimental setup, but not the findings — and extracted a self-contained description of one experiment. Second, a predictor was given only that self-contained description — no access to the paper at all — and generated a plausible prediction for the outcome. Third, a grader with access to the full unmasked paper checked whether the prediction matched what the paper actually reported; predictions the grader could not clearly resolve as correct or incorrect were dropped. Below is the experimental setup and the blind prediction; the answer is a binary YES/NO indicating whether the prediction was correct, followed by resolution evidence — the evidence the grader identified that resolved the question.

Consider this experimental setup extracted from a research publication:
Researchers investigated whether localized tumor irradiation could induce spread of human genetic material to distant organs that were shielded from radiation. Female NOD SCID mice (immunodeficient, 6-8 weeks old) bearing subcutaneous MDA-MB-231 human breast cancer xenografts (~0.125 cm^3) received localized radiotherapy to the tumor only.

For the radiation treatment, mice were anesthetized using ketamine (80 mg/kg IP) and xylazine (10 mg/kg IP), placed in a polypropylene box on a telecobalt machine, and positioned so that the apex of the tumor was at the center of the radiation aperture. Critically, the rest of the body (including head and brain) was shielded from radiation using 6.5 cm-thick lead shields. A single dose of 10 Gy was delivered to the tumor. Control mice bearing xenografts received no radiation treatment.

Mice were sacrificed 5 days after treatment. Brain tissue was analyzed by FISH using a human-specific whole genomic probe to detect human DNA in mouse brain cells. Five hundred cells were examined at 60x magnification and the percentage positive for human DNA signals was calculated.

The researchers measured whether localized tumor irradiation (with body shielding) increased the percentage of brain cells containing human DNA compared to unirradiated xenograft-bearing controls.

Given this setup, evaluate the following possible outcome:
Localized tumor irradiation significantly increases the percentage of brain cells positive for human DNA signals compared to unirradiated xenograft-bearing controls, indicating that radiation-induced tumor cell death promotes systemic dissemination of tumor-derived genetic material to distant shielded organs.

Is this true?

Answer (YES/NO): YES